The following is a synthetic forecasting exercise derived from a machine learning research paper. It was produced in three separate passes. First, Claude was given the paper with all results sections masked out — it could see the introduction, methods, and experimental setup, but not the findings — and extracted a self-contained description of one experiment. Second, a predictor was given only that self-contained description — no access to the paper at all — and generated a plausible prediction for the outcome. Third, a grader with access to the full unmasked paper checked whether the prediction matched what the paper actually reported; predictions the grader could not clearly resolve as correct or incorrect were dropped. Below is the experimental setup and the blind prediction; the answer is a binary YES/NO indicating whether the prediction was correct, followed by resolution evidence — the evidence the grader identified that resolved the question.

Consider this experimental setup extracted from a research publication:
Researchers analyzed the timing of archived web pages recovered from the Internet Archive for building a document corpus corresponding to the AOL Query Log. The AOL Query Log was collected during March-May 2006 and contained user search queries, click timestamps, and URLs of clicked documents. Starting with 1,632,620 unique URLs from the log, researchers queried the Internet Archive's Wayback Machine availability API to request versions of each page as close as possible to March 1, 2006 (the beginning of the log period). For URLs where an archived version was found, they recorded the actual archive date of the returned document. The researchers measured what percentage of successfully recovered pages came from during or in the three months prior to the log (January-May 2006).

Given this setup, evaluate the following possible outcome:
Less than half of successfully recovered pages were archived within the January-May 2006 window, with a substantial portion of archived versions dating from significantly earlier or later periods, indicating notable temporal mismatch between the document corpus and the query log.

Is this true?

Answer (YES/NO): NO